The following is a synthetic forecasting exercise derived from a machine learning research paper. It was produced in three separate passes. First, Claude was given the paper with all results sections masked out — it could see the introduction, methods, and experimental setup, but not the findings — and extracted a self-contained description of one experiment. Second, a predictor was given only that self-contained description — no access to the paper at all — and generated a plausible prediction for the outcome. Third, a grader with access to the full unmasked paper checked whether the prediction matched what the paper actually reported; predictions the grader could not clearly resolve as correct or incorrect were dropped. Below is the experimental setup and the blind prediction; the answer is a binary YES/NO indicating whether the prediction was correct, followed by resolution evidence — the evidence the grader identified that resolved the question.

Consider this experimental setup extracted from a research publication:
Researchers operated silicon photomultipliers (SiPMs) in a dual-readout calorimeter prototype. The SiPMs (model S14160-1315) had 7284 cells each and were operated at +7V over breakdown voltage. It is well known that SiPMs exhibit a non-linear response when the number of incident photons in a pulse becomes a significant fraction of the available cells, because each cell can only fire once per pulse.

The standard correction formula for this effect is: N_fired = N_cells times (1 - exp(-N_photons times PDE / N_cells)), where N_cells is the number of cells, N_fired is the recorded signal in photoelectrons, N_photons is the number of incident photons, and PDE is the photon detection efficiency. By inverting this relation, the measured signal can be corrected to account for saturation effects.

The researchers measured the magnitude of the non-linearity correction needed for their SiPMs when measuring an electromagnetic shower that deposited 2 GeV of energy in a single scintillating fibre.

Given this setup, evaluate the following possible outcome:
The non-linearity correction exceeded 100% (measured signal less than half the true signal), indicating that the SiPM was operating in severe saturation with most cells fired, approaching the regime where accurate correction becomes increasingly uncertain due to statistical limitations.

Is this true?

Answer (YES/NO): NO